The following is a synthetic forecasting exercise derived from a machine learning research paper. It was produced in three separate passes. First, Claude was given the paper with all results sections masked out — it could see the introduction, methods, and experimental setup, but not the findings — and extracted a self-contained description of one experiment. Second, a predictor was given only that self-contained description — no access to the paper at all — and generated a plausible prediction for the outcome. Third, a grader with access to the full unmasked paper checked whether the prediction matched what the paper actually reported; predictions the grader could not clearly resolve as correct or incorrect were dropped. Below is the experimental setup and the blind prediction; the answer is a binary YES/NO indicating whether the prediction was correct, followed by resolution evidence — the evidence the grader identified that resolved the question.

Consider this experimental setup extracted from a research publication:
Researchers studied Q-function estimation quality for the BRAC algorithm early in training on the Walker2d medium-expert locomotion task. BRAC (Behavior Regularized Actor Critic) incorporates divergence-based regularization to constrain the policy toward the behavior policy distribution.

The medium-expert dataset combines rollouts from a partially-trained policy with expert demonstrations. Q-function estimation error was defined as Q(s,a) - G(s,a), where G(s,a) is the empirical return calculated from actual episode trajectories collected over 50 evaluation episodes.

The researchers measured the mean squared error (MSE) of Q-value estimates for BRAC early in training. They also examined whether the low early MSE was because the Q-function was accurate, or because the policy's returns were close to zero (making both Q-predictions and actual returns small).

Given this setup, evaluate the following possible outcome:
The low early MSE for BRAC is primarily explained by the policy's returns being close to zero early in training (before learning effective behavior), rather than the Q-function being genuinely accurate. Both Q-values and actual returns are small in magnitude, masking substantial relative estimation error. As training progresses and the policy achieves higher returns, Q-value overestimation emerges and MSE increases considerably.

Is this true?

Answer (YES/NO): NO